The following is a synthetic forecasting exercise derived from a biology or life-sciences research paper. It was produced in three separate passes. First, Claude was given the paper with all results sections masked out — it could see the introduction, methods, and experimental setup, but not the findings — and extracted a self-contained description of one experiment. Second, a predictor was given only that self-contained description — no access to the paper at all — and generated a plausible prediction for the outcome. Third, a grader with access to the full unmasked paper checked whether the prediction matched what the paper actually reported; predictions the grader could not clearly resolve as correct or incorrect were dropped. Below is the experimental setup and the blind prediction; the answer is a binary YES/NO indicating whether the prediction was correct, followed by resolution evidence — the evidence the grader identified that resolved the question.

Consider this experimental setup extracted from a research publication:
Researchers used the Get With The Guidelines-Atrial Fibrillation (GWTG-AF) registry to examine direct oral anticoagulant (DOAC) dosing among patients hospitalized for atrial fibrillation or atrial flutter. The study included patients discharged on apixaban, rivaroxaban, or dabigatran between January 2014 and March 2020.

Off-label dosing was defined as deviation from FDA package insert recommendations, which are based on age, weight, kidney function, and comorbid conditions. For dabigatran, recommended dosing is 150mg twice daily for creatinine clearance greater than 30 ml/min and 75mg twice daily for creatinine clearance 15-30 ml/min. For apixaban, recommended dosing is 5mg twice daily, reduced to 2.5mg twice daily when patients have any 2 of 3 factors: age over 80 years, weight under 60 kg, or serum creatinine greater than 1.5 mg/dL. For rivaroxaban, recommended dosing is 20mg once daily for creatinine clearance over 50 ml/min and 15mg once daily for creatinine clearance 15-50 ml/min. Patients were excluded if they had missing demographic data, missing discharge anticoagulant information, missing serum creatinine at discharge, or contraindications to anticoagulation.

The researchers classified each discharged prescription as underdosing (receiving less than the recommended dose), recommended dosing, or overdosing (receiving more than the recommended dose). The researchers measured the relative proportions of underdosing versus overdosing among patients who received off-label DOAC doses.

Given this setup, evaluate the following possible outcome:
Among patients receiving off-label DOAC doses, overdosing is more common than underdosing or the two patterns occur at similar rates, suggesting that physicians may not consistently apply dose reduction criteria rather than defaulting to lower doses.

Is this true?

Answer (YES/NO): NO